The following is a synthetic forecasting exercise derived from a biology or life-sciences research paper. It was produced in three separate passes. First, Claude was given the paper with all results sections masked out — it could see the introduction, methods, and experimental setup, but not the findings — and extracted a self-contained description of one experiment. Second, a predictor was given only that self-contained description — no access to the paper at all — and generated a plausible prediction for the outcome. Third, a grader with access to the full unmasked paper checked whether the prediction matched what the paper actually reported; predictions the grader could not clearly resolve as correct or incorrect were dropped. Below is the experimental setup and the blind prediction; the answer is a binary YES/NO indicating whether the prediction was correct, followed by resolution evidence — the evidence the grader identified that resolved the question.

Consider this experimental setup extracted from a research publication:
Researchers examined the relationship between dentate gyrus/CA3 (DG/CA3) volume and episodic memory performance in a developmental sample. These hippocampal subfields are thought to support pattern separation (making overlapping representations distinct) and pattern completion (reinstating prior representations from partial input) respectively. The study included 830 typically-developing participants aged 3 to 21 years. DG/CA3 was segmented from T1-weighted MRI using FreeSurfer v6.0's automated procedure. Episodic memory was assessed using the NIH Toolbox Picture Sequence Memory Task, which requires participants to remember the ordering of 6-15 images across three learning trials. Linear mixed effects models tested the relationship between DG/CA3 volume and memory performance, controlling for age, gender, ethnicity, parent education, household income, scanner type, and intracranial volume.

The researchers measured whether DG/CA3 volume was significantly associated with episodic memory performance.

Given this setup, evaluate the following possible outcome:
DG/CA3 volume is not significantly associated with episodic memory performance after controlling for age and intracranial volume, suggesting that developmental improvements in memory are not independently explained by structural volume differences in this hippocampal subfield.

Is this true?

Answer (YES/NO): NO